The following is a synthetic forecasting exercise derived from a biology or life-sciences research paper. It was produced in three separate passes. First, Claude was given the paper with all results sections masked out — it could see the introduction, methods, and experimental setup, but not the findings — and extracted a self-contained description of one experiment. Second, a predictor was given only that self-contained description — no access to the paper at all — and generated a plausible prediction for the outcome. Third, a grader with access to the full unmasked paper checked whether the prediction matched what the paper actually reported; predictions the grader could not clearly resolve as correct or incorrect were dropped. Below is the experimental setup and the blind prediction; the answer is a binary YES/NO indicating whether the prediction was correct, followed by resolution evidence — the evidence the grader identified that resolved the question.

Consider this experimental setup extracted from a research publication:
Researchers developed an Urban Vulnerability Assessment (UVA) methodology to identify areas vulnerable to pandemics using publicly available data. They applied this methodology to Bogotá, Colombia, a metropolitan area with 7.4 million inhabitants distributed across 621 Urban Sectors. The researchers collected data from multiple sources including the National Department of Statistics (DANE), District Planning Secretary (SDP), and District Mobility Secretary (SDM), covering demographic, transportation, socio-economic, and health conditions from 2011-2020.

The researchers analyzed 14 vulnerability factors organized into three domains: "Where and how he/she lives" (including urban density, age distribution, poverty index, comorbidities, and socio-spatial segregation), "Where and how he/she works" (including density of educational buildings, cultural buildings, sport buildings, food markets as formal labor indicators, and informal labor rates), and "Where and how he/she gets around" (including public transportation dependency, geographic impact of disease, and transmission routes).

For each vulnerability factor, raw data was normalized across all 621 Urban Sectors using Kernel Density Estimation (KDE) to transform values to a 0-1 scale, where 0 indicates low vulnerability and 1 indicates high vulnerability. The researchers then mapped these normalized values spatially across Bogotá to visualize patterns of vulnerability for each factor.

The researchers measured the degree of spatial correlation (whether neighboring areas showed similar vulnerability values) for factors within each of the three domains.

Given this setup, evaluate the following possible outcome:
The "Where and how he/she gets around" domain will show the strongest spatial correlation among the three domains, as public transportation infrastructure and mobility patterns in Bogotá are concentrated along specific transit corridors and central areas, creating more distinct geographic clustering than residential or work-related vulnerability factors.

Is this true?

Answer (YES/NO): NO